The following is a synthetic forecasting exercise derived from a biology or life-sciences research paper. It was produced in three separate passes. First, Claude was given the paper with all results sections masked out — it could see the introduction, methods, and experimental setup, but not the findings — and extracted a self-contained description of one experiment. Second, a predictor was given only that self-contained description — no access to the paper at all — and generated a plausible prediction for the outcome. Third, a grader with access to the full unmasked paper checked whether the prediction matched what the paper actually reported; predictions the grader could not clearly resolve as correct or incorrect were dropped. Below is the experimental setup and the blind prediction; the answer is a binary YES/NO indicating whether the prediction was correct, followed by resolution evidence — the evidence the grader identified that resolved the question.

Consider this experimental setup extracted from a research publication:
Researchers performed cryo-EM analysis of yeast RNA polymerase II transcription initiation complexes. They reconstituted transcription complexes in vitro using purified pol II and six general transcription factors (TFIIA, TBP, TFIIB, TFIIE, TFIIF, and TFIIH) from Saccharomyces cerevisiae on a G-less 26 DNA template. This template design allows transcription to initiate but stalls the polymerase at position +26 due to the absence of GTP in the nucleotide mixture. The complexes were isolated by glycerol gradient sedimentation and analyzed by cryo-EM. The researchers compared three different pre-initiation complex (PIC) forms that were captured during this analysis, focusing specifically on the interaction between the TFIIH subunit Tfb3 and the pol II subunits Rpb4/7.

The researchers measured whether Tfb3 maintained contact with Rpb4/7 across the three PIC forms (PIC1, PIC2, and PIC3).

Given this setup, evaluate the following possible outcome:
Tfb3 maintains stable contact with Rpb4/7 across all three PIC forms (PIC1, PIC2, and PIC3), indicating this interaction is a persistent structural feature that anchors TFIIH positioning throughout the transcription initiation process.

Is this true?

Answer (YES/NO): NO